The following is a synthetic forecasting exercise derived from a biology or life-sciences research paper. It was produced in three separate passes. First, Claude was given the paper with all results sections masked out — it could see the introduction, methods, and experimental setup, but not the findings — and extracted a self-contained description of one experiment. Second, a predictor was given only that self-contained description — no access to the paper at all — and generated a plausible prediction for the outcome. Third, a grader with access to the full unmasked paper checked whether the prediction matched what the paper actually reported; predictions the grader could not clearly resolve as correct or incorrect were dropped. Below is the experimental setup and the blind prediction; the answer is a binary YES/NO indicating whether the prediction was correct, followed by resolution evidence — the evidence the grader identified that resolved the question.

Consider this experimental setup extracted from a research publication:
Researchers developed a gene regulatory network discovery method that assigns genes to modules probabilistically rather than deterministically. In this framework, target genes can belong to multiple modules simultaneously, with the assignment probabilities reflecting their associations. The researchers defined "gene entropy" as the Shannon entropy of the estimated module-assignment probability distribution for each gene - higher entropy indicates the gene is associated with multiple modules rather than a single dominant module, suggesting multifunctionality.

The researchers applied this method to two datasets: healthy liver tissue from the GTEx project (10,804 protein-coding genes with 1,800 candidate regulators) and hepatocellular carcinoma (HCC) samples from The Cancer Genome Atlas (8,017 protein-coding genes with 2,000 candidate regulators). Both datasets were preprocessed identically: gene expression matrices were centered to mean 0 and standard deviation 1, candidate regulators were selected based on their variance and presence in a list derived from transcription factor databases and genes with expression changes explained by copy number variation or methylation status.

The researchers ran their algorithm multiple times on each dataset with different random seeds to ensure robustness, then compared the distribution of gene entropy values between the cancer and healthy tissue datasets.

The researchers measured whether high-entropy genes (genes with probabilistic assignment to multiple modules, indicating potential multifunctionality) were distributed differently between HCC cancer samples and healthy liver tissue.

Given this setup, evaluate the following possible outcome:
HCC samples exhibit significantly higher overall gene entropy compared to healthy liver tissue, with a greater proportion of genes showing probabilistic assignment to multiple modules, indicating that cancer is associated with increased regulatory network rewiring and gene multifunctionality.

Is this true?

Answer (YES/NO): YES